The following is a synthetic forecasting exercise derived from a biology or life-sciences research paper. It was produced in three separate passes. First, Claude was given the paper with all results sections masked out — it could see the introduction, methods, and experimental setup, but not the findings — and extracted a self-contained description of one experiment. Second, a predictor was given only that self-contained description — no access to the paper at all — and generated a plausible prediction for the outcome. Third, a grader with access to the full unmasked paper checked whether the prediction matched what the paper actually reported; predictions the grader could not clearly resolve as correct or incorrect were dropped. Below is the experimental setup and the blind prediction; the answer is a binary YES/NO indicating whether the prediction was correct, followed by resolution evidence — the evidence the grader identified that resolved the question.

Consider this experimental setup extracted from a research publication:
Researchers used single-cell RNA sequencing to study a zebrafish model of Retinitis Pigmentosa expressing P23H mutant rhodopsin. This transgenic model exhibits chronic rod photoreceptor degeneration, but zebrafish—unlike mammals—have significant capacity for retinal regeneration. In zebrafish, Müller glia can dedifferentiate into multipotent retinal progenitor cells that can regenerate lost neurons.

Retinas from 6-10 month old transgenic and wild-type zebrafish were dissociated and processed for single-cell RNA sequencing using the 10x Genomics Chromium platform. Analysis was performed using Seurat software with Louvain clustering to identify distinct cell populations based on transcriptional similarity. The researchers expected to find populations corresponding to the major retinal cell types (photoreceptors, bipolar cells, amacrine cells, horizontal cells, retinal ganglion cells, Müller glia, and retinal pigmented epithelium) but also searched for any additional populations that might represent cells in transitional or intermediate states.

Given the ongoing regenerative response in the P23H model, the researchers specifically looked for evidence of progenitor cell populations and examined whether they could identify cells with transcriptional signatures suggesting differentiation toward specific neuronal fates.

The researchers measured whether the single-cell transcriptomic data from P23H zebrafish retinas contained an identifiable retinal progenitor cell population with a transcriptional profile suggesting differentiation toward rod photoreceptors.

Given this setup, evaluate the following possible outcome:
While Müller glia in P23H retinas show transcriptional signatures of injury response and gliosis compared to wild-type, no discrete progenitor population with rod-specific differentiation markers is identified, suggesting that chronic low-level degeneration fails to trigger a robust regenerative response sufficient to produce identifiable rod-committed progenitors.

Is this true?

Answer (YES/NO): NO